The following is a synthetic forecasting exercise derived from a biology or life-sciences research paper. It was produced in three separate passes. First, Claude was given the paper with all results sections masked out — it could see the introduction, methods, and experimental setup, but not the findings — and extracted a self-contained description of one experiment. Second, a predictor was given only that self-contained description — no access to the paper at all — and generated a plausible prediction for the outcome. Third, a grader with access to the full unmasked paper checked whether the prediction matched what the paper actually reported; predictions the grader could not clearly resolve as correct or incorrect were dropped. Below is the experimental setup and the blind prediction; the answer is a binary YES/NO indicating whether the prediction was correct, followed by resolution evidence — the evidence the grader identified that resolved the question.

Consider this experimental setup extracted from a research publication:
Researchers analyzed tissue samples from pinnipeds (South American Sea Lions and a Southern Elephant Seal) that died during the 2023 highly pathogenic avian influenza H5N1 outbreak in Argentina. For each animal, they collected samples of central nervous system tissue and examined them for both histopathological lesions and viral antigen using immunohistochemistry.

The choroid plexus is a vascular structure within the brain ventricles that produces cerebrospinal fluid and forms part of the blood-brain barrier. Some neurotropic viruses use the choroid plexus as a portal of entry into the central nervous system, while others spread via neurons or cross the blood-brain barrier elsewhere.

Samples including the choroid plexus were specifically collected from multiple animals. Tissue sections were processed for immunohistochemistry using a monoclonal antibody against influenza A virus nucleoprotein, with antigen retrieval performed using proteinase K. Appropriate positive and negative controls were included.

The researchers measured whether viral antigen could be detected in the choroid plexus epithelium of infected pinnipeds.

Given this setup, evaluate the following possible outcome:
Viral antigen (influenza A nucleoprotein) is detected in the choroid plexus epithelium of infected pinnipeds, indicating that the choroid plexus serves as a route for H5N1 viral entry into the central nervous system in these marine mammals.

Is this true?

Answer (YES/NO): YES